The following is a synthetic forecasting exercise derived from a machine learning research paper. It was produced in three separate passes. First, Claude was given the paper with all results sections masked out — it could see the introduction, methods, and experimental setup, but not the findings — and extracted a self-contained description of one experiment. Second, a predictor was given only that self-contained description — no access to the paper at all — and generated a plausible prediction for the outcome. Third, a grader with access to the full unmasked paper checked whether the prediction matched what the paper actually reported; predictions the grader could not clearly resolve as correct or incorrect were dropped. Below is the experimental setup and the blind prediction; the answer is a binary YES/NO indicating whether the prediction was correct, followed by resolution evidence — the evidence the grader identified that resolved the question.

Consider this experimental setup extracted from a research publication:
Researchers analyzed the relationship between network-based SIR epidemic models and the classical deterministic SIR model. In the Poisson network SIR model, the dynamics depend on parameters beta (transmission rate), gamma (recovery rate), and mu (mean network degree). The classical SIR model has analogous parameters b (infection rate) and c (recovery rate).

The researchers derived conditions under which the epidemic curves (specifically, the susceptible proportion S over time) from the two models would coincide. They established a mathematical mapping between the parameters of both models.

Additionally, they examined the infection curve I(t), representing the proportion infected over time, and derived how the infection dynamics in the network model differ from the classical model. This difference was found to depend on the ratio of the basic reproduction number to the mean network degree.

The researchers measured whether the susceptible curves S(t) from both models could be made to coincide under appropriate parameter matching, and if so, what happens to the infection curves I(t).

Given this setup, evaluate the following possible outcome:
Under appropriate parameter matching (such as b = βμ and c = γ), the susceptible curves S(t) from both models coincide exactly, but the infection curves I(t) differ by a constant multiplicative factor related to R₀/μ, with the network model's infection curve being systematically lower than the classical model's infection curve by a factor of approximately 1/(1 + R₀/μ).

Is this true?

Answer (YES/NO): NO